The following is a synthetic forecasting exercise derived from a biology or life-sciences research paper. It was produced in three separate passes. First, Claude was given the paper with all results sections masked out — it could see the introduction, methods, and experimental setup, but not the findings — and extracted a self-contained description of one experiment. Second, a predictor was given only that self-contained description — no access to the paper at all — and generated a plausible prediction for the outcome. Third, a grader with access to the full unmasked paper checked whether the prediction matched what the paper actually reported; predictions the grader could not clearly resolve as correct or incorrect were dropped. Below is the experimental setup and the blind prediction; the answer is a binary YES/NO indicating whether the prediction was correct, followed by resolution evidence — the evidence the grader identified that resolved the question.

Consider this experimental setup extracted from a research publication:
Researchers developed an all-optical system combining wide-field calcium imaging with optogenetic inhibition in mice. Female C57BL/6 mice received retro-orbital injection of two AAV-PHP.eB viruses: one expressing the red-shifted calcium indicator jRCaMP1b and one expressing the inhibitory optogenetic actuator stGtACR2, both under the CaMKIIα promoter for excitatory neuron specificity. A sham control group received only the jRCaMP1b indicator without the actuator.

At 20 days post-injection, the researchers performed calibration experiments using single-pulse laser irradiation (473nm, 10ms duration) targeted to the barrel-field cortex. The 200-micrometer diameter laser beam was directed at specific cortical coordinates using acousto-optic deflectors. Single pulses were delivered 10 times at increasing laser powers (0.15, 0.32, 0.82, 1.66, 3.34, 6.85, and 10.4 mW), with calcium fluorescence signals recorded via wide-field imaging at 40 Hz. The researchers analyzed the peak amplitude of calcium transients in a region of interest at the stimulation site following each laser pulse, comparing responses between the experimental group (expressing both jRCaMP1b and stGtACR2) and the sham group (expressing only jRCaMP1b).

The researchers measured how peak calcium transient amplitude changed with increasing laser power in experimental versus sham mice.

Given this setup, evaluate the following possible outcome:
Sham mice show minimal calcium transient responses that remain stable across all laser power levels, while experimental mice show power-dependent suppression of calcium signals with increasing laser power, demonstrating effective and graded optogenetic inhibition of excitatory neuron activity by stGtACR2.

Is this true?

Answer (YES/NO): NO